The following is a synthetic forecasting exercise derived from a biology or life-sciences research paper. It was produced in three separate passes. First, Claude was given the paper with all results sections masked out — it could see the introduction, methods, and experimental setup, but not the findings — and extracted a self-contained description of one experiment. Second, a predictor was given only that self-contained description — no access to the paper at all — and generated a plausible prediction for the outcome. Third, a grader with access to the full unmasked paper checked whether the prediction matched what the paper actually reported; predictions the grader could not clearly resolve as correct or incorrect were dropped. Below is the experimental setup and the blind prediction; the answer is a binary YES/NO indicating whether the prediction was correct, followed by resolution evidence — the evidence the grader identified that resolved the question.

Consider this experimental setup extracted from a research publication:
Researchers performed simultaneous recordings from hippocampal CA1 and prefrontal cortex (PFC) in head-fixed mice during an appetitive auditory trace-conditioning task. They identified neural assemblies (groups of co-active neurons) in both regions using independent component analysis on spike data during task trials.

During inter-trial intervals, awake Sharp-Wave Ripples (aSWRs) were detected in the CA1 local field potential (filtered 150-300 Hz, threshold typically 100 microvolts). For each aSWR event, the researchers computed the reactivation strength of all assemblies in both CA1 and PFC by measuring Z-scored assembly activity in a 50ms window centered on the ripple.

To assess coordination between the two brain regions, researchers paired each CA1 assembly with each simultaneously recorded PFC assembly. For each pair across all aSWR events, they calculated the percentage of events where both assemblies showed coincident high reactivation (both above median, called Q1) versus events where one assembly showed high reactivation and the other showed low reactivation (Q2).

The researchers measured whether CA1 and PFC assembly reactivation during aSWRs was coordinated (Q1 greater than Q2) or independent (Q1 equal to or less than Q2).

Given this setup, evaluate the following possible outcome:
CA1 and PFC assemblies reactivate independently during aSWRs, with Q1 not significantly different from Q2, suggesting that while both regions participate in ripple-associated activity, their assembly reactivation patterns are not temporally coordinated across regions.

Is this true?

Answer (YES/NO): YES